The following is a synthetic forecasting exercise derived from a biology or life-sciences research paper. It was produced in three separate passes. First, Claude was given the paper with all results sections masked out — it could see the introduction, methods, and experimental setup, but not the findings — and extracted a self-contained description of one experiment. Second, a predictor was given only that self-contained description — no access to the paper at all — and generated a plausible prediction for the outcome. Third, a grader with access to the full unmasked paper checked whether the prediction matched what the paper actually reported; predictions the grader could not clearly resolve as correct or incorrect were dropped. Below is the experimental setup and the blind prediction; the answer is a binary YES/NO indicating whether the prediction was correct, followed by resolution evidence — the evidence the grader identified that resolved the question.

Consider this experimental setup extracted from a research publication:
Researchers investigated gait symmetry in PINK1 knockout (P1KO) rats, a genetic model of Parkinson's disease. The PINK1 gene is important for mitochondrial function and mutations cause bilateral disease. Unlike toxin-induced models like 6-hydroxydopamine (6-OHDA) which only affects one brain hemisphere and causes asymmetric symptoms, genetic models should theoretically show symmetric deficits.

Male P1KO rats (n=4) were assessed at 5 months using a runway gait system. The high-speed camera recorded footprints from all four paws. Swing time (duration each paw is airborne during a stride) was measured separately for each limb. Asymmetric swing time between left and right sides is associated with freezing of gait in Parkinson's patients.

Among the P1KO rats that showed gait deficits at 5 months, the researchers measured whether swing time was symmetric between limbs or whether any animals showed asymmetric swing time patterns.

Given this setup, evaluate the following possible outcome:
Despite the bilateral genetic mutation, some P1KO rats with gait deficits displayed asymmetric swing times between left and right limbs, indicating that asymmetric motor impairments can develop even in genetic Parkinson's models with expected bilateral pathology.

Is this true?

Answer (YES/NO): YES